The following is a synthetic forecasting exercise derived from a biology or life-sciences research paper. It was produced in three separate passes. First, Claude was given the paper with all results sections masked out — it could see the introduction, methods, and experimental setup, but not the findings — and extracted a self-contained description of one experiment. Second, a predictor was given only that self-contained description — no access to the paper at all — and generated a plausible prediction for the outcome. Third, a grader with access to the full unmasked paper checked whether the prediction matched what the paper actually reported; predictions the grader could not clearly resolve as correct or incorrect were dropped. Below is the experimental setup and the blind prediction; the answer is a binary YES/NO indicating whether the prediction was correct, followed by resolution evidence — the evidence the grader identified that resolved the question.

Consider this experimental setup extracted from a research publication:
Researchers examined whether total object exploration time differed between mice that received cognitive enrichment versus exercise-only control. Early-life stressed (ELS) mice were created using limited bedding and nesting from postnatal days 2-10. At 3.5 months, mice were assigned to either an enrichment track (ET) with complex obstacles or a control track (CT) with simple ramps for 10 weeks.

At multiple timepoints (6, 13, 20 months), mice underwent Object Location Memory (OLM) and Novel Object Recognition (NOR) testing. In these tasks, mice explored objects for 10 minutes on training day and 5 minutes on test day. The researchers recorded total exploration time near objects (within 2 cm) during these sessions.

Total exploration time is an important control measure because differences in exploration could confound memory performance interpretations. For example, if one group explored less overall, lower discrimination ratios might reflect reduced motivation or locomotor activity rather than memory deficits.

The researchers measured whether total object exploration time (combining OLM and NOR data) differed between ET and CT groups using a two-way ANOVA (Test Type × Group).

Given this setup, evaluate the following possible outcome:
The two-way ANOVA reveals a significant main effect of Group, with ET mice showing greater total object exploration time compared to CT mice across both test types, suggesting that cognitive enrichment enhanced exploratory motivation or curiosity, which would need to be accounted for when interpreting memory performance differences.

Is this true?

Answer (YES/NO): NO